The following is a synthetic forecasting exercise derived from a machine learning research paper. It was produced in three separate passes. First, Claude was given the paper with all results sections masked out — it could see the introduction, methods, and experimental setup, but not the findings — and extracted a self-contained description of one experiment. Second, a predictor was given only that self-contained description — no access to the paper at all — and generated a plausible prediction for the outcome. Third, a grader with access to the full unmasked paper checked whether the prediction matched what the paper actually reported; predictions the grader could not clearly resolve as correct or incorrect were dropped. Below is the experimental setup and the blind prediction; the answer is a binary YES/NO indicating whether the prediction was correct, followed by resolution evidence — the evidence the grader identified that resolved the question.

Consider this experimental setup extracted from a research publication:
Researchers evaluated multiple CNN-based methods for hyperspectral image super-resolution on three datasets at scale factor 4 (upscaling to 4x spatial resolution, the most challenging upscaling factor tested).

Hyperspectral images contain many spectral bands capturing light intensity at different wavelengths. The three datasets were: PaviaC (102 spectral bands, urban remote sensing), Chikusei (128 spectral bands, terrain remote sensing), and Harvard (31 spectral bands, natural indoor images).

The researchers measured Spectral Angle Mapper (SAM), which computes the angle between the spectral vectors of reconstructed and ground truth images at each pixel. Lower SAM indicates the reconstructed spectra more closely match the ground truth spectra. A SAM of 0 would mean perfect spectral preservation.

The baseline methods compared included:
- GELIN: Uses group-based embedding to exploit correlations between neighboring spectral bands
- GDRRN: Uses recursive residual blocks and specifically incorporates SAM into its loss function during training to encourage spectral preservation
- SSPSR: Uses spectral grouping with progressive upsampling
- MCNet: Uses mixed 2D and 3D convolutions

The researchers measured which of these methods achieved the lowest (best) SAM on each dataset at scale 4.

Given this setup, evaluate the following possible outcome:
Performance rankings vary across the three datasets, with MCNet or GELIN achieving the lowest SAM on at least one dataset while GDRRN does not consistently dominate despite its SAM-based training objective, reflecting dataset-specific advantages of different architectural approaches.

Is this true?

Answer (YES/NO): YES